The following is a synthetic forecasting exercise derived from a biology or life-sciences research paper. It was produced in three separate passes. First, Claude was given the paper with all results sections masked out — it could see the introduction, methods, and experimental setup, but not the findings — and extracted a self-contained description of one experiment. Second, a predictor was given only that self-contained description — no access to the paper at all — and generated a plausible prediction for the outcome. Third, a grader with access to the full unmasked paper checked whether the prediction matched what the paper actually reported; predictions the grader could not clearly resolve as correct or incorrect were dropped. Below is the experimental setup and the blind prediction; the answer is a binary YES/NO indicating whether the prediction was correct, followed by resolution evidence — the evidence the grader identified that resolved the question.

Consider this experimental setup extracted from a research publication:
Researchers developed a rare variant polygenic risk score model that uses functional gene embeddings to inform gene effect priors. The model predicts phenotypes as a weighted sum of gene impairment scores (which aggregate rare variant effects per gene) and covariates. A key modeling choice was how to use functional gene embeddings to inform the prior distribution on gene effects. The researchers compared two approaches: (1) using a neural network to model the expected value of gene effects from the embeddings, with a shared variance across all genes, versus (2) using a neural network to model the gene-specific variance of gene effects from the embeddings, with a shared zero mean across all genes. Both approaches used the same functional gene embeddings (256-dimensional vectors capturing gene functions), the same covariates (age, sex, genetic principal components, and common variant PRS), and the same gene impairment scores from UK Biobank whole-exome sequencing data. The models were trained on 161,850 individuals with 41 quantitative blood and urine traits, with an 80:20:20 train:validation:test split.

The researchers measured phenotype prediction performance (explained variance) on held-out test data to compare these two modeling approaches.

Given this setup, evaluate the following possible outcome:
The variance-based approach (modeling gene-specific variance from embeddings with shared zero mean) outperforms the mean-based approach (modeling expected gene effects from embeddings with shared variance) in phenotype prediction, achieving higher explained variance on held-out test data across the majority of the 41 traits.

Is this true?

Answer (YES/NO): YES